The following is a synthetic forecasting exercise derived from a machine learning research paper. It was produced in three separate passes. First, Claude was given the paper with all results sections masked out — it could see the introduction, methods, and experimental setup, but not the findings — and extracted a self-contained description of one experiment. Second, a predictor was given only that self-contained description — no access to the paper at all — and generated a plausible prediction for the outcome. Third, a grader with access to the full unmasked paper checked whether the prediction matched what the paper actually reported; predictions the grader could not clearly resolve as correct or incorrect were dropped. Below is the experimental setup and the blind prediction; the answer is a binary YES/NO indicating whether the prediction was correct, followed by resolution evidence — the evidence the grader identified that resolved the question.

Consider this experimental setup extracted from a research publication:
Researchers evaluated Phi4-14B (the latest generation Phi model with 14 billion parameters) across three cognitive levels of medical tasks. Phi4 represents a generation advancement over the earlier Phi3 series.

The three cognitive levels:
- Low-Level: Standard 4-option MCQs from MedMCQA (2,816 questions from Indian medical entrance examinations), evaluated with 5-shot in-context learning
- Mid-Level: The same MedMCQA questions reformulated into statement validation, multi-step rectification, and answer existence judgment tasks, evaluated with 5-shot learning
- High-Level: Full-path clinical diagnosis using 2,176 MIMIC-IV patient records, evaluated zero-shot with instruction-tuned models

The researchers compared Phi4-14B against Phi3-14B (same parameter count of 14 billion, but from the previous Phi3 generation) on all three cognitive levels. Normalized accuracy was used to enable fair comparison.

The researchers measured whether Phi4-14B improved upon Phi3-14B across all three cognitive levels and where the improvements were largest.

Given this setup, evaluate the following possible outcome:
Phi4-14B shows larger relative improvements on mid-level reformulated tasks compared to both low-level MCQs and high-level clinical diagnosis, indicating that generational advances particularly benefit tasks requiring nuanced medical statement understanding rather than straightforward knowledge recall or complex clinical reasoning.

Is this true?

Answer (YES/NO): NO